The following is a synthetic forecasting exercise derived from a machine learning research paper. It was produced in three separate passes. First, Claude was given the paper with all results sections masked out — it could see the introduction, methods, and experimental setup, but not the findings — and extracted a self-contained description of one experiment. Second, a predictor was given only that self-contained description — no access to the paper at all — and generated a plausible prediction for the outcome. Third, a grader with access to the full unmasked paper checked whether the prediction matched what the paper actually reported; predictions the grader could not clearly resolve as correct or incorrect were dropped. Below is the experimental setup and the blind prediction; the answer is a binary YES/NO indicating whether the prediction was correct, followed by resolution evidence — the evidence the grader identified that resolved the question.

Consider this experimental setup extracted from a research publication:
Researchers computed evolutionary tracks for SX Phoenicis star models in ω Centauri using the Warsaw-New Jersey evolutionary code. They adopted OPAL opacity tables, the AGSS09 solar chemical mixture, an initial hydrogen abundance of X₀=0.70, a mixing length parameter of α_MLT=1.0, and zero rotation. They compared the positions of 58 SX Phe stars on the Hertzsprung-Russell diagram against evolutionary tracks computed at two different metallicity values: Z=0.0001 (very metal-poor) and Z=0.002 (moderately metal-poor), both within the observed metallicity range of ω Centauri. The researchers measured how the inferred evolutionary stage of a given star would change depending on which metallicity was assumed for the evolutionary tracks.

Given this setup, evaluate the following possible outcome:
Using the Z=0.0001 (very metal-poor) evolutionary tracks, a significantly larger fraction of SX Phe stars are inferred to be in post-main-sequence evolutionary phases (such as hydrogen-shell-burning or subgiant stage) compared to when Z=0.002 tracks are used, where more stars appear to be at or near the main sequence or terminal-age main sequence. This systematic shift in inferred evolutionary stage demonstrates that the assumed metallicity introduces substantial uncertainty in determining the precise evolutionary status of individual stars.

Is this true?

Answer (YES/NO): YES